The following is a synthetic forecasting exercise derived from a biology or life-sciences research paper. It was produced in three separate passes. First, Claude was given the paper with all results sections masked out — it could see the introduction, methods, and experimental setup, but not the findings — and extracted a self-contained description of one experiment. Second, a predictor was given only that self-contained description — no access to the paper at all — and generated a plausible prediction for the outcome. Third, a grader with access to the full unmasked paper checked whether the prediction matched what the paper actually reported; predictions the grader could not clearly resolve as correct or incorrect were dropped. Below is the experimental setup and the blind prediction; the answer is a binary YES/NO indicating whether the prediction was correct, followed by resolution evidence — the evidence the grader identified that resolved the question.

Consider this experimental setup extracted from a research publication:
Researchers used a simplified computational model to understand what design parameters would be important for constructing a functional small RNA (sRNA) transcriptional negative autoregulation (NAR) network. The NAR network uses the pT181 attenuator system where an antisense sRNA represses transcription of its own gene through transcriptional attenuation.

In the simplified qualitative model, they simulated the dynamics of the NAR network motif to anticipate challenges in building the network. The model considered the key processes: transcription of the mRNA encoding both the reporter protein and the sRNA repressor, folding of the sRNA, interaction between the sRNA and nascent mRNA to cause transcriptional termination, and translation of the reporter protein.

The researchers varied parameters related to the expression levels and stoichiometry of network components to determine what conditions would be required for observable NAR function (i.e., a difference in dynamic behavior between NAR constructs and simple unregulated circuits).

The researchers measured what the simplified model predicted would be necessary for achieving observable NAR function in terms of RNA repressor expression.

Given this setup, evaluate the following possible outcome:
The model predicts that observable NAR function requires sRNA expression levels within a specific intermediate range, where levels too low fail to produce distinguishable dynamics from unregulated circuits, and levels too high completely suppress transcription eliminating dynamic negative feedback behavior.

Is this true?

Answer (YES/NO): NO